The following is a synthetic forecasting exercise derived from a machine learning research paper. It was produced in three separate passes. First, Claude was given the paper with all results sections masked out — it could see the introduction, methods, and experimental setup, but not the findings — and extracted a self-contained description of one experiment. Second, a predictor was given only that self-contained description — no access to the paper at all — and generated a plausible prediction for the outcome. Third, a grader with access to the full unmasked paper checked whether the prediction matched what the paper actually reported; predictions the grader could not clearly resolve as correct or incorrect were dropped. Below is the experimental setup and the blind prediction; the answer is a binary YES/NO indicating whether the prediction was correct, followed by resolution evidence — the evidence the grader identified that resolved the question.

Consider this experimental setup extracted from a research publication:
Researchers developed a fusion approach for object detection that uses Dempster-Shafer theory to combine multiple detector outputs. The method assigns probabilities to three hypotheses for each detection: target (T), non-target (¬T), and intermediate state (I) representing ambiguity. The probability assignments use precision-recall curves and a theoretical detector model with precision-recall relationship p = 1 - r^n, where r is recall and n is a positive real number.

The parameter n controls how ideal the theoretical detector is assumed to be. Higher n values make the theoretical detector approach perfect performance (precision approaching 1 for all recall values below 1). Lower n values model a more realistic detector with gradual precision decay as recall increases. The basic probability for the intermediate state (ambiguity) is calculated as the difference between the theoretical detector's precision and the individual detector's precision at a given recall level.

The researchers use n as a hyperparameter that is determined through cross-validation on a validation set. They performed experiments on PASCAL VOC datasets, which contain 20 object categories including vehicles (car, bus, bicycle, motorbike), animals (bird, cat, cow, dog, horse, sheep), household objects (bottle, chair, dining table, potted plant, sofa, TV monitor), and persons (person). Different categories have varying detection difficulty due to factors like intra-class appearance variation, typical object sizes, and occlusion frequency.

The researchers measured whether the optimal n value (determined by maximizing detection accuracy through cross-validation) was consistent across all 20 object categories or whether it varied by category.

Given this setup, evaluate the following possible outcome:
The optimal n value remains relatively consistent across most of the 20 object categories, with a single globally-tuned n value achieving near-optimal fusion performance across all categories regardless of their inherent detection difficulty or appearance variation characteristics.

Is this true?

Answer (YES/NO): NO